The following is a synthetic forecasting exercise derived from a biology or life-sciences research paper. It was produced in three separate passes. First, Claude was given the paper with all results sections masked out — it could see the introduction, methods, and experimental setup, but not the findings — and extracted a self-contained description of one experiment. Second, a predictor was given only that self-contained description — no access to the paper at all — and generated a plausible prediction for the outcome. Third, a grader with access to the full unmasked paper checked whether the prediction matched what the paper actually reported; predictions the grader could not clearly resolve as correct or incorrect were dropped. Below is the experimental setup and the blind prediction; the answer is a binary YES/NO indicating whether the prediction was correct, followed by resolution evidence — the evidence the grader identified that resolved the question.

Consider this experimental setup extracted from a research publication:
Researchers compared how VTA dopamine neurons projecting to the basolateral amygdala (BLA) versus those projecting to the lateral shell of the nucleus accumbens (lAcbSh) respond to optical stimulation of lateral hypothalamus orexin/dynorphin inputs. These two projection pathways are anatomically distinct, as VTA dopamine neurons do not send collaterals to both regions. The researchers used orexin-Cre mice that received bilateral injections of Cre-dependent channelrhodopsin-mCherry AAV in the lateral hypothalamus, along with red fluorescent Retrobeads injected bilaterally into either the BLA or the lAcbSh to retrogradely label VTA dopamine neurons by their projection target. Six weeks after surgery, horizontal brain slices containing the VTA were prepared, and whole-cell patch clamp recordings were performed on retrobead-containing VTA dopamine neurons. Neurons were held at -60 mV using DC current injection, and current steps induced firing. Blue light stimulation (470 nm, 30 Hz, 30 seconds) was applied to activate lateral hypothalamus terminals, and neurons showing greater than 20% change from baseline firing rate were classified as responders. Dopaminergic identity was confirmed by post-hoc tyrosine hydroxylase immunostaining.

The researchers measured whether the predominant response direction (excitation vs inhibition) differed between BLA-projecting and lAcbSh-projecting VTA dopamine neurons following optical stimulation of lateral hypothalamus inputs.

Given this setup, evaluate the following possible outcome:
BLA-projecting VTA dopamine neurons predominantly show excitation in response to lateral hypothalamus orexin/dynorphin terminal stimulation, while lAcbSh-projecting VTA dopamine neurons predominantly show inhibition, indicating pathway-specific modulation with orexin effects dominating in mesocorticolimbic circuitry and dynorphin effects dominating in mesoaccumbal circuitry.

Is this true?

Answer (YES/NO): NO